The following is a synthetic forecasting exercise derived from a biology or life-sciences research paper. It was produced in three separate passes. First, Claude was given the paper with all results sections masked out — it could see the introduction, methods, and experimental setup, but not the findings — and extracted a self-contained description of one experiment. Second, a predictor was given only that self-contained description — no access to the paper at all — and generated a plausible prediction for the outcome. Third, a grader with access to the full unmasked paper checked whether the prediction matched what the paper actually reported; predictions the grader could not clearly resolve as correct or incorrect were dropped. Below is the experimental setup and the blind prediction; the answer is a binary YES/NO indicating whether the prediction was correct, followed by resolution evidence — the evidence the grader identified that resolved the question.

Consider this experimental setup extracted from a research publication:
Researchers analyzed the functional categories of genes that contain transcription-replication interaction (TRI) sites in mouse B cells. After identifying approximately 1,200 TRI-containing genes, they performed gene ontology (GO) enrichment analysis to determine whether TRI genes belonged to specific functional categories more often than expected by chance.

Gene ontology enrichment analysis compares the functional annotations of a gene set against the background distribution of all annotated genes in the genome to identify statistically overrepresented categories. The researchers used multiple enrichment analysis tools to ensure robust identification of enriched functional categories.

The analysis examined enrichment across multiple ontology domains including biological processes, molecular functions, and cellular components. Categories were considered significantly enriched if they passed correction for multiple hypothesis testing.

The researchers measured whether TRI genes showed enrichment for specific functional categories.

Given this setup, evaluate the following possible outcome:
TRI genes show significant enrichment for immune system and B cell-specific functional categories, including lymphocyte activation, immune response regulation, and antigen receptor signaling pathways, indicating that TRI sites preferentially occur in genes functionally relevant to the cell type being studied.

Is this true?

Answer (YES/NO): NO